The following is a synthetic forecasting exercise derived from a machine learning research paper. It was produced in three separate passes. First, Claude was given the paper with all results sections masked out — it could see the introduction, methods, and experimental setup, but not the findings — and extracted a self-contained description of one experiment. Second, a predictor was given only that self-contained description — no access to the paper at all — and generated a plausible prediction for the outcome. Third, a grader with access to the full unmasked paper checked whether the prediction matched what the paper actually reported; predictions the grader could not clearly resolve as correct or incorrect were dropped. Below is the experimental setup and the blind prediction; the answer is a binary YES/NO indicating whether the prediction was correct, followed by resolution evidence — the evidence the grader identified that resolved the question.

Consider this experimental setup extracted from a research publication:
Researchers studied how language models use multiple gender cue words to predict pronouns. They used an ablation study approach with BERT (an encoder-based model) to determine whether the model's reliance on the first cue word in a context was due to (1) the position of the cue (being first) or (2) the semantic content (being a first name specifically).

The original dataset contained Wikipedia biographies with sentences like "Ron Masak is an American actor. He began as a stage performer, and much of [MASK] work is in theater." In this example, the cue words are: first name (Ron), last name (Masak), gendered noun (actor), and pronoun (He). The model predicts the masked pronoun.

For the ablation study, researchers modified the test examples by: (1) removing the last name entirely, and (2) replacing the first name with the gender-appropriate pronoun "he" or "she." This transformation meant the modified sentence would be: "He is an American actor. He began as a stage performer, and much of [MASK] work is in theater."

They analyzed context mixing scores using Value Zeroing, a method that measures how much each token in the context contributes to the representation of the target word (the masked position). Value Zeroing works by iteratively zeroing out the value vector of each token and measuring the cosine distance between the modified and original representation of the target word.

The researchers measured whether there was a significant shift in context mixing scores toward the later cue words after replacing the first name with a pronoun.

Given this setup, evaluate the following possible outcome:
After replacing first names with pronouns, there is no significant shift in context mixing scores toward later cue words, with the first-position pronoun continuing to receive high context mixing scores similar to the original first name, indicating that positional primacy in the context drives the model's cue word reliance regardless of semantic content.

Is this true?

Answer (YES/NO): YES